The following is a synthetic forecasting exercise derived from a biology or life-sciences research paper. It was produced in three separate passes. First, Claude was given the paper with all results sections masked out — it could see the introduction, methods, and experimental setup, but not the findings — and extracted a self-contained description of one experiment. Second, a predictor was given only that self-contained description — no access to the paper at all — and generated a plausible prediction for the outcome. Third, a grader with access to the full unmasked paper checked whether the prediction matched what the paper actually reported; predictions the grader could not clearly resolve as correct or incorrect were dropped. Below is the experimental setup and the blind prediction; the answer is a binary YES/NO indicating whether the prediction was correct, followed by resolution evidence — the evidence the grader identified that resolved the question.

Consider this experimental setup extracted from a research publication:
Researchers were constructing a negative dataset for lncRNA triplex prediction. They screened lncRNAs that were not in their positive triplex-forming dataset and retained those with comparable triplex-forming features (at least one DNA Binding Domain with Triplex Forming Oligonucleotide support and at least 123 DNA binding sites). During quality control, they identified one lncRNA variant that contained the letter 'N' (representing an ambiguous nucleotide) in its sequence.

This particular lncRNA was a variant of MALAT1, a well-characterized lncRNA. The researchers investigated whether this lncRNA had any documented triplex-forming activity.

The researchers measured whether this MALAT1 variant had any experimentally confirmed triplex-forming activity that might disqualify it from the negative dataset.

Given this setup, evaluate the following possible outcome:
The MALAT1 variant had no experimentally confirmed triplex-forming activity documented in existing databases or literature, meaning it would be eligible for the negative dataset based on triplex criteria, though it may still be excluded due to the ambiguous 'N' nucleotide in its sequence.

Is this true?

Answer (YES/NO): NO